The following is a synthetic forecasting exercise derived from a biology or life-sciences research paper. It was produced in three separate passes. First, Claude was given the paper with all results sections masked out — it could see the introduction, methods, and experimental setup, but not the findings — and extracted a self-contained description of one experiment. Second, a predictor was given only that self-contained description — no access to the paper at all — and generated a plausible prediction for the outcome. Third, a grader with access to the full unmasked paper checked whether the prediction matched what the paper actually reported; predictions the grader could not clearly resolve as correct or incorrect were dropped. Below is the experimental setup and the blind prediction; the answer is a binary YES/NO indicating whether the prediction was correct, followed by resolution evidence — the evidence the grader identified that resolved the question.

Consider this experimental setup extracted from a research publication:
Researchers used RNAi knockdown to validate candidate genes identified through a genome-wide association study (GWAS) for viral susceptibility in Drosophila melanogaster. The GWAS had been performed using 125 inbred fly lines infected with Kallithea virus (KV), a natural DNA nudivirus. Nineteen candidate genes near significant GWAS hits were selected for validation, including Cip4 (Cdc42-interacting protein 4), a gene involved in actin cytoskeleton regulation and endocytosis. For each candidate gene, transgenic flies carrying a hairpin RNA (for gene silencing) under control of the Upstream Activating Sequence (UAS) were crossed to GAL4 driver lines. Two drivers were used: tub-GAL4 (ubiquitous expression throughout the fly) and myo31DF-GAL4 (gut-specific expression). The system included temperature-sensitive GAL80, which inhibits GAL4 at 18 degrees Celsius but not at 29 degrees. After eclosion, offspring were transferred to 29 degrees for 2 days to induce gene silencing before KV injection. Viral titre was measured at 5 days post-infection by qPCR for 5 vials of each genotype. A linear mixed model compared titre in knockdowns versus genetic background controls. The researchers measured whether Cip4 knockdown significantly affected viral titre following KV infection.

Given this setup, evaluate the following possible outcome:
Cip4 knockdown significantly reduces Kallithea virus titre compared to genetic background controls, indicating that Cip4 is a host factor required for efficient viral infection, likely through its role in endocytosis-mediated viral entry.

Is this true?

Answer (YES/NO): NO